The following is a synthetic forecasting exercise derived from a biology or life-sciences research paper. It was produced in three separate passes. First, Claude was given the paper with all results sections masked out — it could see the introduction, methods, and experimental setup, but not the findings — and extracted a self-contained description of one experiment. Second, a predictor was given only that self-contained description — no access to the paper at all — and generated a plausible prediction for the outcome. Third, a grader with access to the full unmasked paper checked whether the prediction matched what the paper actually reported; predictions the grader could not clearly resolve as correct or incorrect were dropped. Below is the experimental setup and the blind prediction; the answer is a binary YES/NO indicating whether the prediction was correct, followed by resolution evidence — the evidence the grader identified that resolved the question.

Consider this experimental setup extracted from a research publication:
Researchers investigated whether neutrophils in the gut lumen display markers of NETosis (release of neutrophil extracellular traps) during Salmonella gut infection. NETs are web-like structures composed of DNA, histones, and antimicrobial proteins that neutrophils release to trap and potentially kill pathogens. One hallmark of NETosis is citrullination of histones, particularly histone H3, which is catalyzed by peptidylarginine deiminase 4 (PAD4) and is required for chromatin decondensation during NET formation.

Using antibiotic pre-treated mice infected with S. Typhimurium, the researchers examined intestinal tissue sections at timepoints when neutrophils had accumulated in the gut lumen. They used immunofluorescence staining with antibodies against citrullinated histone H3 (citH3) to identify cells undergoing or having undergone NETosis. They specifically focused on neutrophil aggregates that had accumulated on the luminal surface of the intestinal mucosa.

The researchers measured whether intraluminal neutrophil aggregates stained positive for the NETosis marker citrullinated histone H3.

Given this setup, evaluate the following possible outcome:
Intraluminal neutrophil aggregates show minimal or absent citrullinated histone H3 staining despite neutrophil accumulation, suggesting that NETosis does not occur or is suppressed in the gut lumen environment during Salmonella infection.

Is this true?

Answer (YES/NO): NO